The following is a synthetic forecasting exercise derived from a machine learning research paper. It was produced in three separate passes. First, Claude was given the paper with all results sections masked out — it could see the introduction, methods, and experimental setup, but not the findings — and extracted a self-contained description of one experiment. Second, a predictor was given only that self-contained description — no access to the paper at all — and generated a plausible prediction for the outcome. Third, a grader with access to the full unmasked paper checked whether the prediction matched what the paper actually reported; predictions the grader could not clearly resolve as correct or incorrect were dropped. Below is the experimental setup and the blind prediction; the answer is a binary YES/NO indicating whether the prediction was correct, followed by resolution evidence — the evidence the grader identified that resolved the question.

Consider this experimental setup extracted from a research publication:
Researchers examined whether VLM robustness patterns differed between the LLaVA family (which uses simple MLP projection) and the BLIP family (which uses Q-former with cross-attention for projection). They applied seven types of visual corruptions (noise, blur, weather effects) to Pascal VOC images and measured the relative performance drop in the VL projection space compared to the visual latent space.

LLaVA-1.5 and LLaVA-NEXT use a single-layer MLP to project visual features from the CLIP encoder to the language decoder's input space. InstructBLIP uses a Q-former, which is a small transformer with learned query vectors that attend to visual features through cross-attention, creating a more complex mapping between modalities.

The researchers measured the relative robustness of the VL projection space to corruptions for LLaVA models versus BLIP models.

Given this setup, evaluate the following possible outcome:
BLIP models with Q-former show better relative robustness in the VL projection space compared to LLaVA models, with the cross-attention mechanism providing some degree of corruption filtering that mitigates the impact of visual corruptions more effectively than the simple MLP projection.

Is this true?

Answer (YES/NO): YES